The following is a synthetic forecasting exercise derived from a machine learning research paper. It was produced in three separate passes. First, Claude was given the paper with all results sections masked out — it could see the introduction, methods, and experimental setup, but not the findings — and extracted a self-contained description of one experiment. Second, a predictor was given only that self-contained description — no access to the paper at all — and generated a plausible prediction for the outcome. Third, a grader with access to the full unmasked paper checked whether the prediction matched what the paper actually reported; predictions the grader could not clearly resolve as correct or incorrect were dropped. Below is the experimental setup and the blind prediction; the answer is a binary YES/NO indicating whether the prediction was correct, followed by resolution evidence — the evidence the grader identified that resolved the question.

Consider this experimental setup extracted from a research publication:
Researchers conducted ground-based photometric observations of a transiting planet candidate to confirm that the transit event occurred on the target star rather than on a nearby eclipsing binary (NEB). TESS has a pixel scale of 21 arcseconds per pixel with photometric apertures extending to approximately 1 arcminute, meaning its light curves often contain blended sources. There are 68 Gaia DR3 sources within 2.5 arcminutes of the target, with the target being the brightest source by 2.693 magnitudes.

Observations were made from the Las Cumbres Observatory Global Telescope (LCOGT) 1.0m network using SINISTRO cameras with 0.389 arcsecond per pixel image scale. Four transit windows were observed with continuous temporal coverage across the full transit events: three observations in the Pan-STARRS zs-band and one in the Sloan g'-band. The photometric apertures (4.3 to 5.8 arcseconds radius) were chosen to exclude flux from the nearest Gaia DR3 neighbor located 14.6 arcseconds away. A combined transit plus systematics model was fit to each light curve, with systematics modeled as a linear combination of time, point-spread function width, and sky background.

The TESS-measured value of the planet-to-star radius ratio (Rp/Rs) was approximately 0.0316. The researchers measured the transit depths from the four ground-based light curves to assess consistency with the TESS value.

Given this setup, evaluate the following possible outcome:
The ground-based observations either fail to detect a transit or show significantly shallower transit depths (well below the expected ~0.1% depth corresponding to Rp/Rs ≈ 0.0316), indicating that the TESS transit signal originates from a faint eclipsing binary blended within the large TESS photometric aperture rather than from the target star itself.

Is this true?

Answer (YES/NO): NO